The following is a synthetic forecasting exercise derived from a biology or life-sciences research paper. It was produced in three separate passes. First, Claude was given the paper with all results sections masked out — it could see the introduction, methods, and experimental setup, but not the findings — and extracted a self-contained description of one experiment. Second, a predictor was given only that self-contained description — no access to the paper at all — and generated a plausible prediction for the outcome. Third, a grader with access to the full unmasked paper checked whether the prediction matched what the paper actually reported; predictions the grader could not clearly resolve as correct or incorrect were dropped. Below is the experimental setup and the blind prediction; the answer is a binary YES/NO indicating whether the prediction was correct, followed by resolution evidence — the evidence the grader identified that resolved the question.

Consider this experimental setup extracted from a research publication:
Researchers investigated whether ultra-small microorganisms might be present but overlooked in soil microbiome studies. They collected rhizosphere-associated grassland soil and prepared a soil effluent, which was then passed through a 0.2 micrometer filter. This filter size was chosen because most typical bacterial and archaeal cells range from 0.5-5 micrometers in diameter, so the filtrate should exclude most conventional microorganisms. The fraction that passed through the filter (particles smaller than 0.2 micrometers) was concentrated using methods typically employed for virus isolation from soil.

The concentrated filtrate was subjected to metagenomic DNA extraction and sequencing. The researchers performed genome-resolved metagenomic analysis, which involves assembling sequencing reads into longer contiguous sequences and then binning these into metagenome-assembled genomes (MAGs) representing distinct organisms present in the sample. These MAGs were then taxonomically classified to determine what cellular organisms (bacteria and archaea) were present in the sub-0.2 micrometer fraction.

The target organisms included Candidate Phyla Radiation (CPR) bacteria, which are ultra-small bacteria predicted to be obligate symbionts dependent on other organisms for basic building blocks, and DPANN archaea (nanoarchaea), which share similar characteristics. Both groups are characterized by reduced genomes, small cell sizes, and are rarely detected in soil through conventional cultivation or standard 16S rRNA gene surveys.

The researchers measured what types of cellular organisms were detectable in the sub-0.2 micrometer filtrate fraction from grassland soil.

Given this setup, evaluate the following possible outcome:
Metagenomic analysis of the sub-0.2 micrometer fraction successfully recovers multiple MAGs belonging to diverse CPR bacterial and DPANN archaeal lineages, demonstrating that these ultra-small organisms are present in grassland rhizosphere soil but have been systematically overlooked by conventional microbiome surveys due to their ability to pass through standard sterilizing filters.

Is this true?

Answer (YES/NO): YES